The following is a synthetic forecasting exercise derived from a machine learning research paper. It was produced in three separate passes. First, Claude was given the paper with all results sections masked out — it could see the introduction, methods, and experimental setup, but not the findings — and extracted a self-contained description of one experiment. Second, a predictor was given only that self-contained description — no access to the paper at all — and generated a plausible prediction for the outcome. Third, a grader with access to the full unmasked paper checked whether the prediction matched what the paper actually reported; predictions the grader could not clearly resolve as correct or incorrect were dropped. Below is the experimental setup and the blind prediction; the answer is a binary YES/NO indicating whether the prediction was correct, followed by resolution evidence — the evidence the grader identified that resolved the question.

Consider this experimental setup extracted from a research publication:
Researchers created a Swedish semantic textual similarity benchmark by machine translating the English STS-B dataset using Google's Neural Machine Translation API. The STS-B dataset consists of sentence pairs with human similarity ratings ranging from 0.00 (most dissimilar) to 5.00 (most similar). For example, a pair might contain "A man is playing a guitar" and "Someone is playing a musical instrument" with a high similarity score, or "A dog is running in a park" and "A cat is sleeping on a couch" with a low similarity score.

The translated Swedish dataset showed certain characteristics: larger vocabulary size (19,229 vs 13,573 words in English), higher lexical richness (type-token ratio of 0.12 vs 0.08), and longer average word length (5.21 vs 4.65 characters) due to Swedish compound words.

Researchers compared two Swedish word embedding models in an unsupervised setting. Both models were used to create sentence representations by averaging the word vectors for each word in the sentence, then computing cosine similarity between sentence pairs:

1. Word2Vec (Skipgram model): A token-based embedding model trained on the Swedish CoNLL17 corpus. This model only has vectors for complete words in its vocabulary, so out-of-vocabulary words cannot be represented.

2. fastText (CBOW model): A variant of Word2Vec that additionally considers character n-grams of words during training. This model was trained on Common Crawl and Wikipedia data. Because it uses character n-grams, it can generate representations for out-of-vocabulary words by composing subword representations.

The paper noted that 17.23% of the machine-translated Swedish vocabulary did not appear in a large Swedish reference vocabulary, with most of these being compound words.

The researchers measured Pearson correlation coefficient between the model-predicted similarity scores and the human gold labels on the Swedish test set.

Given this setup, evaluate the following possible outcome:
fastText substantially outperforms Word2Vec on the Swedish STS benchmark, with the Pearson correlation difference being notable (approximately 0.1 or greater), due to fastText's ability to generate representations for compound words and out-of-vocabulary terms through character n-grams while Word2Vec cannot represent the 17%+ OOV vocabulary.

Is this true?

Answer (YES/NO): NO